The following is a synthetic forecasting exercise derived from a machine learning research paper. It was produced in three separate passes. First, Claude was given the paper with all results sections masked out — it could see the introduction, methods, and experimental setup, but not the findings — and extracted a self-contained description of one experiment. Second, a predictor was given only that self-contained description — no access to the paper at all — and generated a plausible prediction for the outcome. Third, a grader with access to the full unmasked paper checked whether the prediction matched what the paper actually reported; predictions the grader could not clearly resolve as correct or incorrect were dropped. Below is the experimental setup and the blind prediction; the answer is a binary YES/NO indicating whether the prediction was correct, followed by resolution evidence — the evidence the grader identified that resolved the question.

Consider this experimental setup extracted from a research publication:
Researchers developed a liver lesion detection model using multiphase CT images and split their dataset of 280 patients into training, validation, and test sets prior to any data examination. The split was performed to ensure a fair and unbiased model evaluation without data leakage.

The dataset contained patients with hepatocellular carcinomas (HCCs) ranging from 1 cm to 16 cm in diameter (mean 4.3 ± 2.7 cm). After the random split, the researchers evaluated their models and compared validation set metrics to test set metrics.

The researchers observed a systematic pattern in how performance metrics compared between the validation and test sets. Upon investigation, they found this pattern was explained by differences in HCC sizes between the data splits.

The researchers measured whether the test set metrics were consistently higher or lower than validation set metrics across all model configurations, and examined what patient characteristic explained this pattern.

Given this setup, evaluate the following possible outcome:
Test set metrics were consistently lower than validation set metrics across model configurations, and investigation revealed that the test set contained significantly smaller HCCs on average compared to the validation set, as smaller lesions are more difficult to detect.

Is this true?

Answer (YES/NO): NO